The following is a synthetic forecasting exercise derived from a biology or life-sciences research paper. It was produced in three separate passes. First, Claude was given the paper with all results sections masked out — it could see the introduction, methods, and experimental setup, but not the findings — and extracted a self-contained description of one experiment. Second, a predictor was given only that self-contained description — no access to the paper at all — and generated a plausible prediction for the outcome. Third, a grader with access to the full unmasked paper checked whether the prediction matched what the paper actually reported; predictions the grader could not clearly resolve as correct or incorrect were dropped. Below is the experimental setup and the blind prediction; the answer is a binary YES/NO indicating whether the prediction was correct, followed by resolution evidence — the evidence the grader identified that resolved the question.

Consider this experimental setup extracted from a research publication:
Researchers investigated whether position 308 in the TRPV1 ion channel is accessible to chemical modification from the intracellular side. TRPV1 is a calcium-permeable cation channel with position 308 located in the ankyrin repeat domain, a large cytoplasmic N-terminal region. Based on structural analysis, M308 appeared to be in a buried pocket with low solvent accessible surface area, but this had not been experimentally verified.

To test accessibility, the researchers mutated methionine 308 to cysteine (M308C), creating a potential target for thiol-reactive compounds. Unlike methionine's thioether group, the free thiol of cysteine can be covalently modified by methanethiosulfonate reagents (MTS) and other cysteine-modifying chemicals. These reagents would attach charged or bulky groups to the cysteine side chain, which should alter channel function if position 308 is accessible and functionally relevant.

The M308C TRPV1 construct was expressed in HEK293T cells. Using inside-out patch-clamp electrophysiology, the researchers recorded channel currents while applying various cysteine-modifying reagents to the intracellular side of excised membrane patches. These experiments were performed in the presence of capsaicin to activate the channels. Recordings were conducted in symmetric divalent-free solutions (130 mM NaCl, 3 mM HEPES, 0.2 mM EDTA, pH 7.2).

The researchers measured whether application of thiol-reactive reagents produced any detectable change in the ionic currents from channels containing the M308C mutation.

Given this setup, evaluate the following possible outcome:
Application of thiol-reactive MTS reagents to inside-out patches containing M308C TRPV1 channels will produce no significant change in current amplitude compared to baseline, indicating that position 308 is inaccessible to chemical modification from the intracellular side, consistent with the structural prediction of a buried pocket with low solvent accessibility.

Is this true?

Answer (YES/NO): YES